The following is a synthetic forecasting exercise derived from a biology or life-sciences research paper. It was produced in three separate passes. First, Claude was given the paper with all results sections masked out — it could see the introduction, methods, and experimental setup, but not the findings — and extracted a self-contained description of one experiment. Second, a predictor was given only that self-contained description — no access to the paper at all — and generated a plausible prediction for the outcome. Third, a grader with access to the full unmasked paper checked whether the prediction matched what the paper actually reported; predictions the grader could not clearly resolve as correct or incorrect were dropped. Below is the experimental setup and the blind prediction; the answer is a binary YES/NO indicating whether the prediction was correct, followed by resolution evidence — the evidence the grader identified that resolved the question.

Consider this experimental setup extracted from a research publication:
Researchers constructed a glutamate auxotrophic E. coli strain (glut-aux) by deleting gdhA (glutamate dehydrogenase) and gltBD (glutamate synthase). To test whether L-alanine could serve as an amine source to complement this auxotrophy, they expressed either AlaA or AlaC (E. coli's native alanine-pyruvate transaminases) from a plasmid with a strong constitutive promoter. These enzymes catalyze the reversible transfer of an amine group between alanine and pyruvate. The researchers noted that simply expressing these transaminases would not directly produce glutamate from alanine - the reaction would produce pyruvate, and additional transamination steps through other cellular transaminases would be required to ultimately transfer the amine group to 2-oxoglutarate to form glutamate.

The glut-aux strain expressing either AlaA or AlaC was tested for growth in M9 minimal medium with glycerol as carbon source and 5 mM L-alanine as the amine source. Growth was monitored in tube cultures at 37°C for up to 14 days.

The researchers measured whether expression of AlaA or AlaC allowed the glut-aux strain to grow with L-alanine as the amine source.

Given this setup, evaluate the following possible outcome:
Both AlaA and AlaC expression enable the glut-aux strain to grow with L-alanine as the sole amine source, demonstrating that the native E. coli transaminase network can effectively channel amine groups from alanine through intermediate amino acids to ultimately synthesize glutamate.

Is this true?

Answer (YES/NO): NO